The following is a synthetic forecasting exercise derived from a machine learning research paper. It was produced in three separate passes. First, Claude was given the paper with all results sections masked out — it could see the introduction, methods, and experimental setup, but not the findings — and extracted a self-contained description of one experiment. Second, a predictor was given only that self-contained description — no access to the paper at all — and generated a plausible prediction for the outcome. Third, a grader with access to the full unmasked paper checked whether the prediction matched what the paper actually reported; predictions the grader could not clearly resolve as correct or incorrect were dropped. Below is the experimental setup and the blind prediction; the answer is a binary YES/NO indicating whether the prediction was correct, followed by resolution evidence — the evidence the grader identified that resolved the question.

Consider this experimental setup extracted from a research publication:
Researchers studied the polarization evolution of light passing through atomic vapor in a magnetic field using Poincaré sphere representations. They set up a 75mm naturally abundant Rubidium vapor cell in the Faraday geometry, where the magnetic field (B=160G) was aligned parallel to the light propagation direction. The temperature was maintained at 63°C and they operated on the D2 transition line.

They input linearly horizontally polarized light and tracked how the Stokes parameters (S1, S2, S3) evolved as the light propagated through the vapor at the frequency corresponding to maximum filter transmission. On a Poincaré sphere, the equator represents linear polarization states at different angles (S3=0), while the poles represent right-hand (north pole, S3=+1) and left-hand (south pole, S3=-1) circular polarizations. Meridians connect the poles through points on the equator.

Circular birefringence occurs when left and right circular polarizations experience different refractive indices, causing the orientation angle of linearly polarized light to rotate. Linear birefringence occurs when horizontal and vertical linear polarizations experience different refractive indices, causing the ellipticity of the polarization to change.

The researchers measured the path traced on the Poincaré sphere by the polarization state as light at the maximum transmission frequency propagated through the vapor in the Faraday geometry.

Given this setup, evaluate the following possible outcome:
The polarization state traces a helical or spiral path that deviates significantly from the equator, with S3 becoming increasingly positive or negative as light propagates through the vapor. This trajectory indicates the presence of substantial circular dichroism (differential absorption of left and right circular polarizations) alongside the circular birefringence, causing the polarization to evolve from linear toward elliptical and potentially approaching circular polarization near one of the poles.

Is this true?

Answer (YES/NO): NO